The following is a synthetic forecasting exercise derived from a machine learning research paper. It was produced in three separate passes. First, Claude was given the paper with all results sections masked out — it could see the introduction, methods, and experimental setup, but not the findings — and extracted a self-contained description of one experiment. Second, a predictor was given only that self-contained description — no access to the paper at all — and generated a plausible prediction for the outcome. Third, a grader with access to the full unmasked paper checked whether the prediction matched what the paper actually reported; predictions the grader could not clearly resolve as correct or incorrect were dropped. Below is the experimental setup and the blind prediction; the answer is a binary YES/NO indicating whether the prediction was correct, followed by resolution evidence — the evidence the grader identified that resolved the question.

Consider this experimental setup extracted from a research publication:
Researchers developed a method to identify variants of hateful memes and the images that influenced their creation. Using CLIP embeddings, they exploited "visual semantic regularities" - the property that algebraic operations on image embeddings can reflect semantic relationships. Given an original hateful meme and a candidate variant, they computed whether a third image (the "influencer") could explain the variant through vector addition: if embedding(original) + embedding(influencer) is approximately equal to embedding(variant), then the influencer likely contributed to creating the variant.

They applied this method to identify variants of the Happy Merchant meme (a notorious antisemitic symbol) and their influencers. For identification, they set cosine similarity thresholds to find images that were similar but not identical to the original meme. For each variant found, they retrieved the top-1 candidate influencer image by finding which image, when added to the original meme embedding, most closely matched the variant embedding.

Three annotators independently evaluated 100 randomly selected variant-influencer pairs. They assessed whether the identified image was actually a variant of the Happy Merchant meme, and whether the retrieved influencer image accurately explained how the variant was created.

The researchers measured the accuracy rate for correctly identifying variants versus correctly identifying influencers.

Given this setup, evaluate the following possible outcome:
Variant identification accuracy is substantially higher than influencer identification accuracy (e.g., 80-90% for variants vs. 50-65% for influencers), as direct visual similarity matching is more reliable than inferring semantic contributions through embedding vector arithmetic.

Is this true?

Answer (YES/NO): NO